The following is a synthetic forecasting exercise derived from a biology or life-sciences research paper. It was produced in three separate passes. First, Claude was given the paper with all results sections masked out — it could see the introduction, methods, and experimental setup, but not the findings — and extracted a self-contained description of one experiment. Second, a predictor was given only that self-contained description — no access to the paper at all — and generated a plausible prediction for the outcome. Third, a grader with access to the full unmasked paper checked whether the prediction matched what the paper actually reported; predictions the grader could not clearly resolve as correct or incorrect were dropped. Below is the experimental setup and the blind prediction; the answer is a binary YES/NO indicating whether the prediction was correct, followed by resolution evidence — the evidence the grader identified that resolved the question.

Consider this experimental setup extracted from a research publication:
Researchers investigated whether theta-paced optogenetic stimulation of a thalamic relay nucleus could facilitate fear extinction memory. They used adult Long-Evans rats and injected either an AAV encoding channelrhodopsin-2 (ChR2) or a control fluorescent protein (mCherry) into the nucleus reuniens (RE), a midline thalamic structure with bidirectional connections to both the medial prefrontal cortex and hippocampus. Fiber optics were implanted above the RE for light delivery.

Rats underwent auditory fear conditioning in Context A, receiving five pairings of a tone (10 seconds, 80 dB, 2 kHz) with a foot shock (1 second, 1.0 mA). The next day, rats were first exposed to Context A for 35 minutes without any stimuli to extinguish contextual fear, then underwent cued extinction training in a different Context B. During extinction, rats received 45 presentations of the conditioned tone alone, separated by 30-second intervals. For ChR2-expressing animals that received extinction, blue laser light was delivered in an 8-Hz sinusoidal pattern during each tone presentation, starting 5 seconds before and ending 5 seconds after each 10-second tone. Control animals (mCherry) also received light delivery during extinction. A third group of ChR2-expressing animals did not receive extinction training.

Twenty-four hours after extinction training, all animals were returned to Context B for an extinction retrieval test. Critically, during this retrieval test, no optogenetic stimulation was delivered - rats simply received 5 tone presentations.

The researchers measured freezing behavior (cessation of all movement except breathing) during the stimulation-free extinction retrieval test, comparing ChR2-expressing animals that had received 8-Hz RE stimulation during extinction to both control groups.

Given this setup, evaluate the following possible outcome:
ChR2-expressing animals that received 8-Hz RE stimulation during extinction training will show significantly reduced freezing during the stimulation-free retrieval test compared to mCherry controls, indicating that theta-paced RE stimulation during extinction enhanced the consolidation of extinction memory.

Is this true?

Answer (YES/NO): YES